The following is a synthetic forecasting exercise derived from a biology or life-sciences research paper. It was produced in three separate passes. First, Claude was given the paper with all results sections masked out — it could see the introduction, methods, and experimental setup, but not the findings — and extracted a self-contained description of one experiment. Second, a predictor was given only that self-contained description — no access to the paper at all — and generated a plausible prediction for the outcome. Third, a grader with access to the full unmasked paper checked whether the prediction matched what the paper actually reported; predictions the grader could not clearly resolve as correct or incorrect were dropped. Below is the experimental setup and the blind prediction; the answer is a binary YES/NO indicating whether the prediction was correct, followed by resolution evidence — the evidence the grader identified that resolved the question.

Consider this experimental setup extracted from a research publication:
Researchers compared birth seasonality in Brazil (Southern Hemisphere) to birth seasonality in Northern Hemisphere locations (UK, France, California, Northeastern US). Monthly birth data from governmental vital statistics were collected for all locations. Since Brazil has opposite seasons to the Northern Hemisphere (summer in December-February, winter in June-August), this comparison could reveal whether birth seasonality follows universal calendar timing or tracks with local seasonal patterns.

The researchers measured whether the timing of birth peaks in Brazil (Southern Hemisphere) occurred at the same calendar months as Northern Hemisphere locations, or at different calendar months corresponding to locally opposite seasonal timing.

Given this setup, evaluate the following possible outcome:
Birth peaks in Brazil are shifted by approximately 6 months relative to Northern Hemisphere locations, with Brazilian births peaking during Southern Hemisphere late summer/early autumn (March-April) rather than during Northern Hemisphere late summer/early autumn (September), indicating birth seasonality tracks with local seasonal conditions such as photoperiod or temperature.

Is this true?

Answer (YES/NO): YES